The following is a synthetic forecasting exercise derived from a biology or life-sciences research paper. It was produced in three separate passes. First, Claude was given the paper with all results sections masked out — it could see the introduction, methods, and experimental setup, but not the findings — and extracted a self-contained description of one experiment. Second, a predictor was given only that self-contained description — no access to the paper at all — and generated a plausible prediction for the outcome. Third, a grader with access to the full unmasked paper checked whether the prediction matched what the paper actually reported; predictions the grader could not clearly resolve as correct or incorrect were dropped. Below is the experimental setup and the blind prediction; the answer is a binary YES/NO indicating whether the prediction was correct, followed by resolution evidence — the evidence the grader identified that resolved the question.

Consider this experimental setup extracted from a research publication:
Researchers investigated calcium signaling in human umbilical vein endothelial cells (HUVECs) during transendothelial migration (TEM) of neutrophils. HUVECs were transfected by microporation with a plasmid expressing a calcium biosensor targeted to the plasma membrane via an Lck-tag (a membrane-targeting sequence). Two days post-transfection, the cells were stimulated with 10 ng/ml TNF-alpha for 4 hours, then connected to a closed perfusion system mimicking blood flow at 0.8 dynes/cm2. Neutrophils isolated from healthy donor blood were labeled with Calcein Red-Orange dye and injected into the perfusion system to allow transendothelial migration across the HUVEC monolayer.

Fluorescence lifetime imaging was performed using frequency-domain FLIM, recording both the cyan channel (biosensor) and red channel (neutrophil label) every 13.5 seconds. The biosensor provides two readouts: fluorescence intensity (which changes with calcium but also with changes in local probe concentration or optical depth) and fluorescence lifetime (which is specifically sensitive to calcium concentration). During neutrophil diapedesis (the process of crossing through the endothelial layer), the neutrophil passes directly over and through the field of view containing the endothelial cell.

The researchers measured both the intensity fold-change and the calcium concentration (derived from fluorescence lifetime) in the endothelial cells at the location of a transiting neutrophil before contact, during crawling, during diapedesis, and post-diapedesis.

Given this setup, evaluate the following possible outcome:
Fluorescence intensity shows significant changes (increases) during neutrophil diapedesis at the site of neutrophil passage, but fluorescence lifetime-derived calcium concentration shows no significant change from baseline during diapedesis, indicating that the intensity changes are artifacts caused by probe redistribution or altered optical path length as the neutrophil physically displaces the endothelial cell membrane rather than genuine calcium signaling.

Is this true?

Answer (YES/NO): YES